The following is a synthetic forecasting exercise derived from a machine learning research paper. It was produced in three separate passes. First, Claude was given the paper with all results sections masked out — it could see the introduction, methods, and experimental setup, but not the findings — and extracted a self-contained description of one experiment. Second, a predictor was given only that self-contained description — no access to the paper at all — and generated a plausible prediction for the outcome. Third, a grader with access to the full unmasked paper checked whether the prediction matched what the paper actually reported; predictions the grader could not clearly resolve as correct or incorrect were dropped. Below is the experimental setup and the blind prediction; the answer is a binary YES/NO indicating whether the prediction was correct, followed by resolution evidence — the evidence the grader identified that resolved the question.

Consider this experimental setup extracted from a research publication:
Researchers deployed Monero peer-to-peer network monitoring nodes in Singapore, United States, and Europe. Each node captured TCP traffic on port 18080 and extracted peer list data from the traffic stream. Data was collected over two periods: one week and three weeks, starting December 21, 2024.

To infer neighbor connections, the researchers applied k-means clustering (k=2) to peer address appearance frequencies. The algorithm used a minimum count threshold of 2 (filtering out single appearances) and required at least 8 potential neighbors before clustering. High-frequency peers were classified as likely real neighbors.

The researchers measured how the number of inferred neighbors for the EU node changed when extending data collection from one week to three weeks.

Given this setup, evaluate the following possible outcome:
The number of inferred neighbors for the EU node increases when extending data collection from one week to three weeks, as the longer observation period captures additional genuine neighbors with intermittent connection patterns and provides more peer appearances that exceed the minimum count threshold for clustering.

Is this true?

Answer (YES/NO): YES